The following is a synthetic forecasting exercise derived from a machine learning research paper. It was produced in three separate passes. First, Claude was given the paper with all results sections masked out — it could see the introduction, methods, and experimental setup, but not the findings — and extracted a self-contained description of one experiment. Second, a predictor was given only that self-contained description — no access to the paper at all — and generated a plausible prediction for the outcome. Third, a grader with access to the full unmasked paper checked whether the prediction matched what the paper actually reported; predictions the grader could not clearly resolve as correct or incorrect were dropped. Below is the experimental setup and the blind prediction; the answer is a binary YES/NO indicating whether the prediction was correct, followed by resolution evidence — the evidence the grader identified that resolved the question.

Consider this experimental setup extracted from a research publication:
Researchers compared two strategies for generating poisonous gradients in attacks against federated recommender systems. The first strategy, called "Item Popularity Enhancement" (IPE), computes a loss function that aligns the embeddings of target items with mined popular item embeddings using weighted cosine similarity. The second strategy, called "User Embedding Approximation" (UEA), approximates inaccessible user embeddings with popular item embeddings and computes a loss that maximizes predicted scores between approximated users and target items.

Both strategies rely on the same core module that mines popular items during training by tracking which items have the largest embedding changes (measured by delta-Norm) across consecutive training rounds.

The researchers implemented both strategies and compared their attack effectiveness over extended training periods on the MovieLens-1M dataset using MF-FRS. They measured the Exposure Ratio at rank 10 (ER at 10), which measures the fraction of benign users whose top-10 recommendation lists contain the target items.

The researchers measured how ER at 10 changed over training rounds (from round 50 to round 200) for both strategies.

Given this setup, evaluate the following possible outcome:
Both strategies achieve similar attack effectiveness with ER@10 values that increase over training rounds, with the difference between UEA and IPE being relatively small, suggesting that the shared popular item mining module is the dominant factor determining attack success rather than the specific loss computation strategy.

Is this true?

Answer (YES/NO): NO